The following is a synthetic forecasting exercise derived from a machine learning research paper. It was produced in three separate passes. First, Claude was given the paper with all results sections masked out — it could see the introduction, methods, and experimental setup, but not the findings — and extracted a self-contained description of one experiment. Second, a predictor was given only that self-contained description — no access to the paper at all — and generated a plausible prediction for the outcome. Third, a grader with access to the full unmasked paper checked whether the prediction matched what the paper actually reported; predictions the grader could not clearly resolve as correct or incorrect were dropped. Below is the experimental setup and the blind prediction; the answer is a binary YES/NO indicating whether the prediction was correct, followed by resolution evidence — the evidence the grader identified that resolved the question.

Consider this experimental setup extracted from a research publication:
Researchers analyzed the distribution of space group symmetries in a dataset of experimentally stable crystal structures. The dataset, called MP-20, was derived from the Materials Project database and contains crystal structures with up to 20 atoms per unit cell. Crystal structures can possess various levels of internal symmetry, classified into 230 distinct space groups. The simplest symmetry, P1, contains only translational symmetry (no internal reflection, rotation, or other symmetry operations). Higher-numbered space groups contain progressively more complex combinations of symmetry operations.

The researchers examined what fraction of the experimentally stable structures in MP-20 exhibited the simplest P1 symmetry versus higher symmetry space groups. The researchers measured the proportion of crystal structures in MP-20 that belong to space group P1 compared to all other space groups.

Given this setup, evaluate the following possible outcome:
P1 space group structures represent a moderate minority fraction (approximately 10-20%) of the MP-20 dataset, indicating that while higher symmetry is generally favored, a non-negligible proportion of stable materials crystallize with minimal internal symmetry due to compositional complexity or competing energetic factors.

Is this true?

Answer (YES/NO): NO